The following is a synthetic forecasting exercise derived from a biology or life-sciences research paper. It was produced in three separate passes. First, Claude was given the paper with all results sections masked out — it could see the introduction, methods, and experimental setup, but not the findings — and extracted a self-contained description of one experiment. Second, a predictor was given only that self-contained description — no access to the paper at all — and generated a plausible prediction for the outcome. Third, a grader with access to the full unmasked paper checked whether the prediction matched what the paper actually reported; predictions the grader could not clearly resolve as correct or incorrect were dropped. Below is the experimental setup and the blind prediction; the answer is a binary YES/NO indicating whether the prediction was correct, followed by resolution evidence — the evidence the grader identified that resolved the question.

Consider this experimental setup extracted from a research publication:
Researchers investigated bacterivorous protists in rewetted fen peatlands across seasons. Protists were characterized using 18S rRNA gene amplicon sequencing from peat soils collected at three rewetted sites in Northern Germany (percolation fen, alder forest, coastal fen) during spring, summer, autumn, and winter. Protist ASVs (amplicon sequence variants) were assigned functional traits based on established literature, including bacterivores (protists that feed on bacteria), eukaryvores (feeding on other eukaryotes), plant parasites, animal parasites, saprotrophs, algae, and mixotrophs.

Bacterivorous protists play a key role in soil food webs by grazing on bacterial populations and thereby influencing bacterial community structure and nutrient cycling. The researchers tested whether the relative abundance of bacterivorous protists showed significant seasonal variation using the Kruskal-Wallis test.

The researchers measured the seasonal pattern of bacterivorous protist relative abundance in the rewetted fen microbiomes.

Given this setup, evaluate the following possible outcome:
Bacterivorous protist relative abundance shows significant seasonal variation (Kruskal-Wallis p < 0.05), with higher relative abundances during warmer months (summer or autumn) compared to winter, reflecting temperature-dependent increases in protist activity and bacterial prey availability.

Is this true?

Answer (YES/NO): NO